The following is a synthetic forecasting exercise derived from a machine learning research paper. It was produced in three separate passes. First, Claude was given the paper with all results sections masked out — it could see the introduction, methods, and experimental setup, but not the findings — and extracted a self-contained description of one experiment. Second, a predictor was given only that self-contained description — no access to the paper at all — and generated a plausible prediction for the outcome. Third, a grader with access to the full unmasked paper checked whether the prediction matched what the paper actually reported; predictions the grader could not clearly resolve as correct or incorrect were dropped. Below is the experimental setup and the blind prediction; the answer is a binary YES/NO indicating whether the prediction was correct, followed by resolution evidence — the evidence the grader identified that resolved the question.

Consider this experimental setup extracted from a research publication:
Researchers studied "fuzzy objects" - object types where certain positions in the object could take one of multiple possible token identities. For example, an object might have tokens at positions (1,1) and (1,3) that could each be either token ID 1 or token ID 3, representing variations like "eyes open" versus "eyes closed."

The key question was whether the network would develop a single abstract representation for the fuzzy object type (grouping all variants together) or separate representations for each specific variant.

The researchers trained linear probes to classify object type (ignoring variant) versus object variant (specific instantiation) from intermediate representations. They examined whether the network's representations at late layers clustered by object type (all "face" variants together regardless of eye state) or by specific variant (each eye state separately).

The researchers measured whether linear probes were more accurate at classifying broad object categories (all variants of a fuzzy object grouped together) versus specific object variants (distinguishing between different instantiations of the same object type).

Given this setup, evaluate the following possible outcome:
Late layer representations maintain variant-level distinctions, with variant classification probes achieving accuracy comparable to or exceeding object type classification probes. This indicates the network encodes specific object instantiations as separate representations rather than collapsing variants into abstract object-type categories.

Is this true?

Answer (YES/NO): NO